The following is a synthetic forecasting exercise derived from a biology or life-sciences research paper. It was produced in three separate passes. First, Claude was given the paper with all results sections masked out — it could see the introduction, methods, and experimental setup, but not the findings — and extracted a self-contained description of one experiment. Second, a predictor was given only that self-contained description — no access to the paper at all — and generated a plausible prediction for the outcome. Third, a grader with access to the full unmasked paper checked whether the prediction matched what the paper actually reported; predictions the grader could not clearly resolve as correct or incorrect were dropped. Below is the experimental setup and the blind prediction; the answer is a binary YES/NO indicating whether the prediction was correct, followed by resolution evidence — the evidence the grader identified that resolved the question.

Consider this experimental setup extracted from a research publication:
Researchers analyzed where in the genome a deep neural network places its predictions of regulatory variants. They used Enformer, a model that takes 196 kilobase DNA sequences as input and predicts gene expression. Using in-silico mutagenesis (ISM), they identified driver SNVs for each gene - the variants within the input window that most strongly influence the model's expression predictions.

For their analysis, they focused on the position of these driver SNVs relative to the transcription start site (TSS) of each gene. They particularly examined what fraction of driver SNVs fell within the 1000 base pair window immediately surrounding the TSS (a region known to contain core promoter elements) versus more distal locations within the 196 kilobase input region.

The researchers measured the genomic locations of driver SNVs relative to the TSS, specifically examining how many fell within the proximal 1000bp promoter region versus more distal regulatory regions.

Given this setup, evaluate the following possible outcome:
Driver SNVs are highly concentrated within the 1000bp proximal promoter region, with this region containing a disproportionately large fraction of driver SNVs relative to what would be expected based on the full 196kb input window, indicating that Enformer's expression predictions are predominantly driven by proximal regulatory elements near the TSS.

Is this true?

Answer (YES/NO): YES